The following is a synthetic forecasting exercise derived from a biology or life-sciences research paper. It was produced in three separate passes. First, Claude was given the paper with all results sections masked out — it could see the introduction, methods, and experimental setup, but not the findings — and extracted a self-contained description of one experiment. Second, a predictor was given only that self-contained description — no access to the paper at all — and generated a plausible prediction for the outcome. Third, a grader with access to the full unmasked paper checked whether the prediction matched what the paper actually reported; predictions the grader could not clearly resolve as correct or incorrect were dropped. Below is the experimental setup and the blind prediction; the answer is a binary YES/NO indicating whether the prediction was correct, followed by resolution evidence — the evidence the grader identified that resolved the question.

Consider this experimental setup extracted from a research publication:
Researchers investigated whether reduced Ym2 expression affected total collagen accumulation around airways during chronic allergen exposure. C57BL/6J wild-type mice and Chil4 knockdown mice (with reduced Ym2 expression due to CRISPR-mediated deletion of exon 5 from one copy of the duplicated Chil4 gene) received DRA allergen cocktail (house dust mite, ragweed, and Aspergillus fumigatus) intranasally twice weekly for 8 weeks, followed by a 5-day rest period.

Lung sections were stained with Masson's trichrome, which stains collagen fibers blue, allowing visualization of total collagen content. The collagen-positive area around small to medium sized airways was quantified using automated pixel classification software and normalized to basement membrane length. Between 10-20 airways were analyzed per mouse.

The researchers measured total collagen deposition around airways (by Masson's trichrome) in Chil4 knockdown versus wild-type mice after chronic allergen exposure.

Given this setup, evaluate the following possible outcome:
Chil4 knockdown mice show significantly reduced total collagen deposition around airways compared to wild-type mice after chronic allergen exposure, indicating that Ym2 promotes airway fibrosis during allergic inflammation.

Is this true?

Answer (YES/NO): YES